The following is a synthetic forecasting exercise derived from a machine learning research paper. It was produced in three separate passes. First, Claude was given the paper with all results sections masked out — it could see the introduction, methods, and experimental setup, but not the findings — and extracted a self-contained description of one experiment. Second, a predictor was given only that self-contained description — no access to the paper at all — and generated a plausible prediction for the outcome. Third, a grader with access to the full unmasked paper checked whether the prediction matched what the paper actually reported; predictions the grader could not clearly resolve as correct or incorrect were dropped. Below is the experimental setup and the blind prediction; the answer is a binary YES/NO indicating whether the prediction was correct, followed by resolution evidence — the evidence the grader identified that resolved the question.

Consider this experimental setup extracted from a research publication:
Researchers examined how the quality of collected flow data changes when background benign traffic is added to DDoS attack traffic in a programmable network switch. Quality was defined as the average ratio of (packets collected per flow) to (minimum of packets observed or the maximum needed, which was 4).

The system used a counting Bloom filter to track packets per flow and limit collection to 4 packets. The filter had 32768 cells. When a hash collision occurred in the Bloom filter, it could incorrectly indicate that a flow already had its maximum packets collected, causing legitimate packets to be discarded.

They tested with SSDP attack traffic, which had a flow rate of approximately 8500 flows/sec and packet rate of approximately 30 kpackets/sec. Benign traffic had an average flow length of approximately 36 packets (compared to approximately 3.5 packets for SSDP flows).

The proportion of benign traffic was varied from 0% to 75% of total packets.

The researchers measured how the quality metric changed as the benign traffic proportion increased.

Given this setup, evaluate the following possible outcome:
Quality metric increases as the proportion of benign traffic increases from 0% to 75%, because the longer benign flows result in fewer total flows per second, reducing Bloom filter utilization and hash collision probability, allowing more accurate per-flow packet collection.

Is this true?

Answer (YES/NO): YES